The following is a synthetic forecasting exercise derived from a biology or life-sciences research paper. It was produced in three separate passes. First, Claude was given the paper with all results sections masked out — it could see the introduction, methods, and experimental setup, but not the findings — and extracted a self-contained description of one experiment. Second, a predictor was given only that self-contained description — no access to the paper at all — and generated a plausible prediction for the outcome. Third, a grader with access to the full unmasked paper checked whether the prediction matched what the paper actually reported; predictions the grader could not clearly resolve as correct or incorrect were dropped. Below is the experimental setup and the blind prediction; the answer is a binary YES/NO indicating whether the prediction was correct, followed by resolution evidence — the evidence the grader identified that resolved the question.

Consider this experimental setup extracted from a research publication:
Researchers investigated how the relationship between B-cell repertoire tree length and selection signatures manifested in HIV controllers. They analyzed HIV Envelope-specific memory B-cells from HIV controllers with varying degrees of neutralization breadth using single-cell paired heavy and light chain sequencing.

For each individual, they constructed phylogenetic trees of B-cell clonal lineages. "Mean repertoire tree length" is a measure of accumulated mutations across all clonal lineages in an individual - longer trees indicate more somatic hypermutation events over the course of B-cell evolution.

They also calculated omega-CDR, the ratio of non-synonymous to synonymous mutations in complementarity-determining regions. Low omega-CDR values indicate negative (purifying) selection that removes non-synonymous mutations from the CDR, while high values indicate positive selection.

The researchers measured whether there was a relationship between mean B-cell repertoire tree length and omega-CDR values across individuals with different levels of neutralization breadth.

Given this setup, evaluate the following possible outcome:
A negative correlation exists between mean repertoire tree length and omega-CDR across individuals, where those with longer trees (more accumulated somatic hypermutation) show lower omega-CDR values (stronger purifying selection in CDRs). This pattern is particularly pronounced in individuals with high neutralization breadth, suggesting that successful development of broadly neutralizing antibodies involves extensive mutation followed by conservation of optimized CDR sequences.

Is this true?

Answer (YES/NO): YES